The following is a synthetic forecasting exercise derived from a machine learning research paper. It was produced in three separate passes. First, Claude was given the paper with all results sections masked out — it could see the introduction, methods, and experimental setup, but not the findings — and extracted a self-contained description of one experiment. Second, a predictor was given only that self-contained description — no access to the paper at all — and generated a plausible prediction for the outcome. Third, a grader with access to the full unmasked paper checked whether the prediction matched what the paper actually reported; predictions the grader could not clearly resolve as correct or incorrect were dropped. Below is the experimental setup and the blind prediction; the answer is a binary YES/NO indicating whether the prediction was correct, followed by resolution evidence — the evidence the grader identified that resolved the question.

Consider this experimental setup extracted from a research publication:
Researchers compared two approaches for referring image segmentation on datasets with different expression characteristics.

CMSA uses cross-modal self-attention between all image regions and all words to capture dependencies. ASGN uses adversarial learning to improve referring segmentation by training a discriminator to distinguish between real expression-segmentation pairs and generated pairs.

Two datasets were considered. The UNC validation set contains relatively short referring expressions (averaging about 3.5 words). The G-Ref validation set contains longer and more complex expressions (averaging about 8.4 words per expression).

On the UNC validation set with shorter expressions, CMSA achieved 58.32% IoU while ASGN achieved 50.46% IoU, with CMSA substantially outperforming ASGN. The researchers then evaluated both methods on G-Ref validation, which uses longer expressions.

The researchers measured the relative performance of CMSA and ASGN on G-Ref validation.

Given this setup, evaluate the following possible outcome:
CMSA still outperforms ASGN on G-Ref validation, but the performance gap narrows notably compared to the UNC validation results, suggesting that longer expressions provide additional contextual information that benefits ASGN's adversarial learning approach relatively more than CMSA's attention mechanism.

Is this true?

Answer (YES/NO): NO